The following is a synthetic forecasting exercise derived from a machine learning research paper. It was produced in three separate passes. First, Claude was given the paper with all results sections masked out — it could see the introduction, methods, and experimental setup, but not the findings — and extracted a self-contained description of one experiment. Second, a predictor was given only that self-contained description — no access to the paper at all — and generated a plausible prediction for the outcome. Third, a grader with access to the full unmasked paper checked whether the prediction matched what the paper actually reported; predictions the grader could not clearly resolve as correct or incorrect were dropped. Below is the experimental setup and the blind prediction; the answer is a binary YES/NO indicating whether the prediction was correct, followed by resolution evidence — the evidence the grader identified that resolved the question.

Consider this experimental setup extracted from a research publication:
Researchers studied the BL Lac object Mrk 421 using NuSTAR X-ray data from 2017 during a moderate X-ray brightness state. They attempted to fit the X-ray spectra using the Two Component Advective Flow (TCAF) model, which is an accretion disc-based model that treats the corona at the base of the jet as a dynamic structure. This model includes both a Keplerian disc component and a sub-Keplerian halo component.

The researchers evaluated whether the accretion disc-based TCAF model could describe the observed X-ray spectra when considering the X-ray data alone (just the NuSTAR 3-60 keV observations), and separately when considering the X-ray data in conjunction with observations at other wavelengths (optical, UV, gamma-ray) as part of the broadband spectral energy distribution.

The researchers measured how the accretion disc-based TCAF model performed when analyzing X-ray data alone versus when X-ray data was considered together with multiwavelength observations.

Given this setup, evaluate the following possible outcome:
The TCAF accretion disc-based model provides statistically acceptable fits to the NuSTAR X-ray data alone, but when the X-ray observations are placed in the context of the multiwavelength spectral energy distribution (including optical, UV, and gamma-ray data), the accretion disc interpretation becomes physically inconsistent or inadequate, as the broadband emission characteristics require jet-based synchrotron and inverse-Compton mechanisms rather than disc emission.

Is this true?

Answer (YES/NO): YES